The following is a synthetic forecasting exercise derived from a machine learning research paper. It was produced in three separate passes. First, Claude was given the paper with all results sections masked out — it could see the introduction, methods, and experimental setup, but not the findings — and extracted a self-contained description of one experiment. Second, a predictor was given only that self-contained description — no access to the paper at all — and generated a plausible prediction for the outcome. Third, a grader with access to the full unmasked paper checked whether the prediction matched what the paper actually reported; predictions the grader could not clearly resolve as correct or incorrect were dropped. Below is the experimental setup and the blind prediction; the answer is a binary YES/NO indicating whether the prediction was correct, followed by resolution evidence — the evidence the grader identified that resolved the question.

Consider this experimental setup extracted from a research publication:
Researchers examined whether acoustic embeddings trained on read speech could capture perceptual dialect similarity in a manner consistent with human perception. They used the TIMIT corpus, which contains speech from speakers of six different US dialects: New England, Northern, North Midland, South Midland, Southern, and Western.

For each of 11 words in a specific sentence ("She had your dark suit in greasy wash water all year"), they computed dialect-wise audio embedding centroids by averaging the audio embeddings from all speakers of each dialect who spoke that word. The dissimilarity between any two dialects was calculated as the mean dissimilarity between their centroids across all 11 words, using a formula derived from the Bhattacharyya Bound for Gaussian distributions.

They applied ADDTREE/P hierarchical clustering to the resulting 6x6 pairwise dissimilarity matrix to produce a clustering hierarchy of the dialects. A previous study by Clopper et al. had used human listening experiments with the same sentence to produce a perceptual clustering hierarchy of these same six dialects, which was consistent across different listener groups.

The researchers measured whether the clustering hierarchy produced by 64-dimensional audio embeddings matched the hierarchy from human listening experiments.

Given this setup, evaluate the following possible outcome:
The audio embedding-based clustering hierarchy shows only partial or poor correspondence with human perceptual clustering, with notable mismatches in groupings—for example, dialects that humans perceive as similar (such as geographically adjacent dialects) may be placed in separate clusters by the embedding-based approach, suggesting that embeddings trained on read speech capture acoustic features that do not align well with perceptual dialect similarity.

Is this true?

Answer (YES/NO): NO